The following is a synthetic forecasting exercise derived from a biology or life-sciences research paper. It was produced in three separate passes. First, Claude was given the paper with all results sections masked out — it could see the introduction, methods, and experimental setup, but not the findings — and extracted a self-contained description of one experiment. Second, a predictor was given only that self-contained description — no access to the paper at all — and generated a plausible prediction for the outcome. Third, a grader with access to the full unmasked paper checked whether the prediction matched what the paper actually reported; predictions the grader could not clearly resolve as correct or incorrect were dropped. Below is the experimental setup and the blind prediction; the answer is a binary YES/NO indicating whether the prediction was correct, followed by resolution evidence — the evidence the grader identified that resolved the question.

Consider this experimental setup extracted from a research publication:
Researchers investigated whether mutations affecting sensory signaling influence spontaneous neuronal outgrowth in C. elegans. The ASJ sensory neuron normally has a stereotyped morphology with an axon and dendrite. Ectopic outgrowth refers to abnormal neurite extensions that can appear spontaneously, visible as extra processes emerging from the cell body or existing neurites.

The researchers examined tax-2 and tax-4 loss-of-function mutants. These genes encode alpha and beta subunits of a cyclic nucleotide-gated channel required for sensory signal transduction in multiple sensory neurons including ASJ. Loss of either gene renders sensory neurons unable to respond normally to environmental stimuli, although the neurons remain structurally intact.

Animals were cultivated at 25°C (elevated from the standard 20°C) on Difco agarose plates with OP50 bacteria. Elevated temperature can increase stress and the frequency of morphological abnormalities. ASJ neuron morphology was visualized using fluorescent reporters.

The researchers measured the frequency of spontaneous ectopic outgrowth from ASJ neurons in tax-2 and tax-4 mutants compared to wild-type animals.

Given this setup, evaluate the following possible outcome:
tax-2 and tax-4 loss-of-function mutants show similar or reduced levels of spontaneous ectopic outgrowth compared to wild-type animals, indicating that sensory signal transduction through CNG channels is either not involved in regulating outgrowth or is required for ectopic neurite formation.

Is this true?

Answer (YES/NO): NO